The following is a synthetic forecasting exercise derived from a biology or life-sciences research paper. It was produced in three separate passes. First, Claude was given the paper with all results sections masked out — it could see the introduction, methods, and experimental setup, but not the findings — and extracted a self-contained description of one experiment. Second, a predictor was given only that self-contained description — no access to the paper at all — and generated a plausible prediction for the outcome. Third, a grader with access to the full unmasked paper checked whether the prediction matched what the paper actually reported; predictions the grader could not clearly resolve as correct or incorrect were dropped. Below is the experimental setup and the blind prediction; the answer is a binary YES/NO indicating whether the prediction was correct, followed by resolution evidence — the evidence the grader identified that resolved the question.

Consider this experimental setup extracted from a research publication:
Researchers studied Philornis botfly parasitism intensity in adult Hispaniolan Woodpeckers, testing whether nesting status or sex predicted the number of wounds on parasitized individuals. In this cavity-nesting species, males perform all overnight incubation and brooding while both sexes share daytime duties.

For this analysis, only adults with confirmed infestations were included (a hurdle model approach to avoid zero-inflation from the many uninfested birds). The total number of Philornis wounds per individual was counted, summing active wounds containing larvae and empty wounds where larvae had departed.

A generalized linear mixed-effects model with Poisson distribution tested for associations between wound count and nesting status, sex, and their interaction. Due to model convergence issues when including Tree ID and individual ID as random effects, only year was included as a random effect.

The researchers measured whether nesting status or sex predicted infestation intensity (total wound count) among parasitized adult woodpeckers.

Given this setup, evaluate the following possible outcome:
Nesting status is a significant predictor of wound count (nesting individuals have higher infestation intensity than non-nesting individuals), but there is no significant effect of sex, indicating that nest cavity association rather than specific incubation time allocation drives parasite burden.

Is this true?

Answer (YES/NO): NO